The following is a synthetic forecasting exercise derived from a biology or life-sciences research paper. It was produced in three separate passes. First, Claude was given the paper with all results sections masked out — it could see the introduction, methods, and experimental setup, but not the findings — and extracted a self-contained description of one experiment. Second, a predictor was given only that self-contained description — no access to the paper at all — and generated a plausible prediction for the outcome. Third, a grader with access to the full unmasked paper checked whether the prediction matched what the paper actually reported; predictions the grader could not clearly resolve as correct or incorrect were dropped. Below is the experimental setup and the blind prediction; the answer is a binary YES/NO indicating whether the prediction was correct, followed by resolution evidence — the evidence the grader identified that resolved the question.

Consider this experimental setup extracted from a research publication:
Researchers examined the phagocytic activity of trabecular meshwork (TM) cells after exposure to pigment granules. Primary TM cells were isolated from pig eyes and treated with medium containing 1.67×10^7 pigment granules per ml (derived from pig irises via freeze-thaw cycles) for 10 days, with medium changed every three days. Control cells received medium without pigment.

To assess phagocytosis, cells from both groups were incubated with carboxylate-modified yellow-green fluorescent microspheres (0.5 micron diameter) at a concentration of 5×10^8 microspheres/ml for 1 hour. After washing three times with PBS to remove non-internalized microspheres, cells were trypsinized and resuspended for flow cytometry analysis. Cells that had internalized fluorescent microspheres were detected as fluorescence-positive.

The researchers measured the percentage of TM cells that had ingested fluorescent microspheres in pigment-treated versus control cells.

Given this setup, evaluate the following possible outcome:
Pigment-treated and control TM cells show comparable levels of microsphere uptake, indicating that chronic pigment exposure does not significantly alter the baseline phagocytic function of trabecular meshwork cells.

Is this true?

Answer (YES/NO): NO